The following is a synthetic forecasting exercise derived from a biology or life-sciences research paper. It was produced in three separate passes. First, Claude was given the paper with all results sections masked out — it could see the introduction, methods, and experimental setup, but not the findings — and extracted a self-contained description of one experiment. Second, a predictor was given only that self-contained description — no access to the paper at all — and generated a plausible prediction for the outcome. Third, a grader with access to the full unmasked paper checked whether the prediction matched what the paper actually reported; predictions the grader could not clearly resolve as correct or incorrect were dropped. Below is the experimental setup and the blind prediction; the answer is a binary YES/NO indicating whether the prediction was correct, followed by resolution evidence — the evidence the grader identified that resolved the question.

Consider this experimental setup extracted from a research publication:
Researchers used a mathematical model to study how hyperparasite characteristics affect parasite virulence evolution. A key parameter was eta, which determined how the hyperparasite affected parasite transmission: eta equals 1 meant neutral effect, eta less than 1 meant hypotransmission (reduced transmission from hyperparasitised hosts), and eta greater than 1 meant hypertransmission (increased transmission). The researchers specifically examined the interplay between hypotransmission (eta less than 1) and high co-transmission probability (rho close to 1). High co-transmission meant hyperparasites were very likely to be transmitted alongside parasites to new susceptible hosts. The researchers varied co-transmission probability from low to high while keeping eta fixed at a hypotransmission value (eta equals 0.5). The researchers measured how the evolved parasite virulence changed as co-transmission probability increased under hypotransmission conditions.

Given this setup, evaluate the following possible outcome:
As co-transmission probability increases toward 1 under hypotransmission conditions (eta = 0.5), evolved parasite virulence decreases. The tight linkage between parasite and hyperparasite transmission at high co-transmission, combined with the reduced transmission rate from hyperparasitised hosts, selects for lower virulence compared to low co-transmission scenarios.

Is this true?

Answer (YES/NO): YES